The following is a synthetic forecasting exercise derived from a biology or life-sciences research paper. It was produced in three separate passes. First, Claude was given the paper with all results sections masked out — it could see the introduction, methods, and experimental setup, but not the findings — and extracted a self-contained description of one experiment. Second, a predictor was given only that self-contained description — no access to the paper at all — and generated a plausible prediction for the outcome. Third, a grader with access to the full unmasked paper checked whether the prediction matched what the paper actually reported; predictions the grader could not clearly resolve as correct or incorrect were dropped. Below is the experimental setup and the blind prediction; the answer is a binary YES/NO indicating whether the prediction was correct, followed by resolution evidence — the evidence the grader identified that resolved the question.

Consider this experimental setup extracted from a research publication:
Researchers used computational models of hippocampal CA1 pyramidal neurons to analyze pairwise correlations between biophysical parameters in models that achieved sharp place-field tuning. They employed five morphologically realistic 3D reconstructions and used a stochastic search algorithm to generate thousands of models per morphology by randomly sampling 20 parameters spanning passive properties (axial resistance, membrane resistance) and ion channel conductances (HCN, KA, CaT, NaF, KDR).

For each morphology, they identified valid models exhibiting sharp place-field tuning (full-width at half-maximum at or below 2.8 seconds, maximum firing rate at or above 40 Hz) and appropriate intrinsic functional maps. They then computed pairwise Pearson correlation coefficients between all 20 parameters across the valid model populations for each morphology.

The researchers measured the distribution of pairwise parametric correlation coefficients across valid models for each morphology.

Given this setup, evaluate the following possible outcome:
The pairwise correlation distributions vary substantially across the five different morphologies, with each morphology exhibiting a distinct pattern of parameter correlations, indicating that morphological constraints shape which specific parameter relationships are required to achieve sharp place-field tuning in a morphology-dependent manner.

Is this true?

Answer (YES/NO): NO